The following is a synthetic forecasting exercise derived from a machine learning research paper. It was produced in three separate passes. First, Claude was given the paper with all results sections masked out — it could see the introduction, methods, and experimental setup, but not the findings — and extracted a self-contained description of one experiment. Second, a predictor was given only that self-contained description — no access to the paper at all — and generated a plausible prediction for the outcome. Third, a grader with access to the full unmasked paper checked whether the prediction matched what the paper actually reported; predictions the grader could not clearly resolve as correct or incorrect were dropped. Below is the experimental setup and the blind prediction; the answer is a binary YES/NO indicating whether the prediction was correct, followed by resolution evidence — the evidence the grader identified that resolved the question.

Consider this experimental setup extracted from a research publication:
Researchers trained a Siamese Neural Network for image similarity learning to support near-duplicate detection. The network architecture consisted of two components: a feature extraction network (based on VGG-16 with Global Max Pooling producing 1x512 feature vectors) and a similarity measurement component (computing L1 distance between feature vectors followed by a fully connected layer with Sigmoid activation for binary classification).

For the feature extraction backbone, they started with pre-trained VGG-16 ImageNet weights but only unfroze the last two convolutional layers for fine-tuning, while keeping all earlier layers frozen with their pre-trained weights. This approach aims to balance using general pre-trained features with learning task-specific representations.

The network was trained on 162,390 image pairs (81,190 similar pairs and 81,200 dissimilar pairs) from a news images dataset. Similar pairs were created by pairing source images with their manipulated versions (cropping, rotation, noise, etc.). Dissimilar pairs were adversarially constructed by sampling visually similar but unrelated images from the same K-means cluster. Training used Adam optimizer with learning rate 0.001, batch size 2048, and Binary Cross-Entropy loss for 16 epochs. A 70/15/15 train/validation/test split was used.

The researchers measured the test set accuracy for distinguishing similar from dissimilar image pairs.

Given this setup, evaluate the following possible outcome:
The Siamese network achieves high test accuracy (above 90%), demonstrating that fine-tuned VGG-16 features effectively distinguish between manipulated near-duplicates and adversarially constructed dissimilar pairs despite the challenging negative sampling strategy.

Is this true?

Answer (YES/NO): YES